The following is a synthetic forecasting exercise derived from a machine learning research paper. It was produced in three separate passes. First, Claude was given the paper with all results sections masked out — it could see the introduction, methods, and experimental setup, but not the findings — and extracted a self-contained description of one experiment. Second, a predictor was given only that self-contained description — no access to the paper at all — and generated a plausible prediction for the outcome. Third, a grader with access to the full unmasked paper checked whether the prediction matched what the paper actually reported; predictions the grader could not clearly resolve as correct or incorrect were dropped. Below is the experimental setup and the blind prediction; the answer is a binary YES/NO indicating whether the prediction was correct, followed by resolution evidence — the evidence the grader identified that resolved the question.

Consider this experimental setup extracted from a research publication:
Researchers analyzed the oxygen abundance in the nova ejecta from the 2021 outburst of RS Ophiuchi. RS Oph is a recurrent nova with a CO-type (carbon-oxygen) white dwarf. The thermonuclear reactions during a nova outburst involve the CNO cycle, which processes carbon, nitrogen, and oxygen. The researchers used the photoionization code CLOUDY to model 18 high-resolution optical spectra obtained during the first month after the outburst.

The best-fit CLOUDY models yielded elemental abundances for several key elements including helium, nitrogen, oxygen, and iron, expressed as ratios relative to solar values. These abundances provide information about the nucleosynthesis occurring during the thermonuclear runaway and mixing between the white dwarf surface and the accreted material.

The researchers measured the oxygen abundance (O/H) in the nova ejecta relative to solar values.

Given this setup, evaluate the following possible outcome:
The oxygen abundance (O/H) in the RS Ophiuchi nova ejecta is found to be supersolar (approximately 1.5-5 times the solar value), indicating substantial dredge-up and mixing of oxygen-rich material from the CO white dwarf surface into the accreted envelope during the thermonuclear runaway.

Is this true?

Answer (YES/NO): NO